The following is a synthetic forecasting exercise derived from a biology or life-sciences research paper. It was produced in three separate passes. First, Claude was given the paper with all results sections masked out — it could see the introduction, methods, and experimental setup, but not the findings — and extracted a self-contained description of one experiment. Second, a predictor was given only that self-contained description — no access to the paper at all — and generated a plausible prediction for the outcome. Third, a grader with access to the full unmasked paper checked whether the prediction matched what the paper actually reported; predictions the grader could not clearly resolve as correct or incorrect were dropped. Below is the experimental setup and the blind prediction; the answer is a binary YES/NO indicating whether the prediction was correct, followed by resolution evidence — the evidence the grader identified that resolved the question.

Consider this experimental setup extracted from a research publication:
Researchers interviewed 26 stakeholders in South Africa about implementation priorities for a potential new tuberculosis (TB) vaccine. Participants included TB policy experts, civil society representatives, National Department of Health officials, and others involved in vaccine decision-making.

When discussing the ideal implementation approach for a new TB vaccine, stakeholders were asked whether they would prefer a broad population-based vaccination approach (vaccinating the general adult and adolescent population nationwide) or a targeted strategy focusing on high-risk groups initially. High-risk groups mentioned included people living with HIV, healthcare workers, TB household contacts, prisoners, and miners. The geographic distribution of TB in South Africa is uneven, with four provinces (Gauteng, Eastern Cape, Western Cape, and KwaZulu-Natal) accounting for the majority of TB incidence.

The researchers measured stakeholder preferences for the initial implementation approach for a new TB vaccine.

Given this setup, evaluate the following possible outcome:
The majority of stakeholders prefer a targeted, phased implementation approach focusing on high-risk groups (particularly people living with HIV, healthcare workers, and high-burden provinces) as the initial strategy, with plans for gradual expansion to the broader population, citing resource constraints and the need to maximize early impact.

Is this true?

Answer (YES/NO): NO